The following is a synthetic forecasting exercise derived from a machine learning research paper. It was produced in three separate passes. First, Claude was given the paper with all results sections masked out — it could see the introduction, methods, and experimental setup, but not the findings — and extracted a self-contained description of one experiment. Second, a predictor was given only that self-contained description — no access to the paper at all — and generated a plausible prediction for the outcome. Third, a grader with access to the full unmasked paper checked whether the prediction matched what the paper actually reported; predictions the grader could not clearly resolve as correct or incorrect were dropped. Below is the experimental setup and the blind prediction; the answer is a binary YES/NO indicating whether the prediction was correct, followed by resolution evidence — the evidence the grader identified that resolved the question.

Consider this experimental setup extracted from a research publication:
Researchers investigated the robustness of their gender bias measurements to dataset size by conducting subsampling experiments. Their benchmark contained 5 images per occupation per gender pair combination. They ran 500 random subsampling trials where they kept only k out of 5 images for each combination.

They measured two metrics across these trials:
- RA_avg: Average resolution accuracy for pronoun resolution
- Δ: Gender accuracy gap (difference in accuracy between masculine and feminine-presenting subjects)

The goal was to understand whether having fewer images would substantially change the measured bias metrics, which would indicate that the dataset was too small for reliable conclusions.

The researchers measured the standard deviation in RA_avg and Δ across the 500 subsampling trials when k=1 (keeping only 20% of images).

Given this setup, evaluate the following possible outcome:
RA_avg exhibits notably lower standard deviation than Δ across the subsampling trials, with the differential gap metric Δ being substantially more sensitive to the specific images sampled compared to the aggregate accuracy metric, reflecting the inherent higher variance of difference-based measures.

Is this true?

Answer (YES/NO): NO